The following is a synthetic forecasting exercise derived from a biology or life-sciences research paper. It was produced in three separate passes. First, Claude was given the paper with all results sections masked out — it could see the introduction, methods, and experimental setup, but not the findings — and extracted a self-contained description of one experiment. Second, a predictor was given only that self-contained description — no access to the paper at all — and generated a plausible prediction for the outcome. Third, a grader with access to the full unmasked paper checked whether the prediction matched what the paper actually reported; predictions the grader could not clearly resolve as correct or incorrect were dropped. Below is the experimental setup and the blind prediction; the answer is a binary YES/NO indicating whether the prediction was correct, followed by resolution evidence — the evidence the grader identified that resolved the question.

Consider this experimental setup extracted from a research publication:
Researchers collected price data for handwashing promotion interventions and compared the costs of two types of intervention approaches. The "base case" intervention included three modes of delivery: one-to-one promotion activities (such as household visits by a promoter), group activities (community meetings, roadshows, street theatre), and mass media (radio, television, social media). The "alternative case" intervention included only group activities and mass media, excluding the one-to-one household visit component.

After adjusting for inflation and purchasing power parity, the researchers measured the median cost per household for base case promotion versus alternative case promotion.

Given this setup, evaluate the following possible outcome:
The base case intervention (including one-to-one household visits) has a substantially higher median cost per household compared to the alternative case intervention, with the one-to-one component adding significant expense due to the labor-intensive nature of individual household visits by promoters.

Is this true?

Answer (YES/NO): YES